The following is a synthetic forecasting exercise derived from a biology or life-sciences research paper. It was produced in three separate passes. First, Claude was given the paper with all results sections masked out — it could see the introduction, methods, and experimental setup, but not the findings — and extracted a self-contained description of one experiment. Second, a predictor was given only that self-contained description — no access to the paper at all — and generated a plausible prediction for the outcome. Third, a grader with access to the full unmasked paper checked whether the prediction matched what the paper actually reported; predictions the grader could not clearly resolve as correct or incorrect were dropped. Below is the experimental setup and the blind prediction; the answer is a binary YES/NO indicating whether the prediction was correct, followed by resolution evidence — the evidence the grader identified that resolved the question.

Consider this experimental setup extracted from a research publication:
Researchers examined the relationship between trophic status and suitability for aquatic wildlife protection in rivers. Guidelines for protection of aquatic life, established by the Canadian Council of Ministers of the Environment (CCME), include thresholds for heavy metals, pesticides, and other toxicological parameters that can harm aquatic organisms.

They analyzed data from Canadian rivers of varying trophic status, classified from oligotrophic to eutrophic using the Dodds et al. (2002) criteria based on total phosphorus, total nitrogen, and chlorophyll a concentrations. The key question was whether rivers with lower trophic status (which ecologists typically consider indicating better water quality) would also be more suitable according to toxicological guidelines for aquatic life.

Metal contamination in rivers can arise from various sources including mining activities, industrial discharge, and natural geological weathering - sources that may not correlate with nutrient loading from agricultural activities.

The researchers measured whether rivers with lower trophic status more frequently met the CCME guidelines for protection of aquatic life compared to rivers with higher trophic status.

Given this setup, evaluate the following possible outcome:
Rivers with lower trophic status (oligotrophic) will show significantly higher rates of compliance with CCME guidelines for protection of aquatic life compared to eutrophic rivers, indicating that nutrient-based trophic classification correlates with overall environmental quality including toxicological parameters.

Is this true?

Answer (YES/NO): NO